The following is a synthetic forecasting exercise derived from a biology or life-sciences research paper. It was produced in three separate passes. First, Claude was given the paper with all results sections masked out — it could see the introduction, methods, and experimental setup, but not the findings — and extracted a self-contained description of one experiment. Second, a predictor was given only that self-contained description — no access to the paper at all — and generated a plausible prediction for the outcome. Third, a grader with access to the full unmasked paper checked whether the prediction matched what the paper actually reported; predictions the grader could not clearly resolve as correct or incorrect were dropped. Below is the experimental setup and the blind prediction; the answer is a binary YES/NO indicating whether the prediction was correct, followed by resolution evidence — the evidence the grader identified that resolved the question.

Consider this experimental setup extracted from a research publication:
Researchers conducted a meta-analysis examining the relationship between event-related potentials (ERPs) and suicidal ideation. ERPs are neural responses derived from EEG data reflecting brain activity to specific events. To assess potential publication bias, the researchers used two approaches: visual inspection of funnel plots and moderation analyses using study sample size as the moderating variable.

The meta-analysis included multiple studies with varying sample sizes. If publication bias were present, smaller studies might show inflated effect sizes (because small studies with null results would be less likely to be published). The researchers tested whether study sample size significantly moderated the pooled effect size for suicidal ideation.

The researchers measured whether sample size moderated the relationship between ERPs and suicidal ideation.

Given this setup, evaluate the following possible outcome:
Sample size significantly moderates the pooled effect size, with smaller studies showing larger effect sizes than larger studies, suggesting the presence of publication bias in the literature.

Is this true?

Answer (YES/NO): YES